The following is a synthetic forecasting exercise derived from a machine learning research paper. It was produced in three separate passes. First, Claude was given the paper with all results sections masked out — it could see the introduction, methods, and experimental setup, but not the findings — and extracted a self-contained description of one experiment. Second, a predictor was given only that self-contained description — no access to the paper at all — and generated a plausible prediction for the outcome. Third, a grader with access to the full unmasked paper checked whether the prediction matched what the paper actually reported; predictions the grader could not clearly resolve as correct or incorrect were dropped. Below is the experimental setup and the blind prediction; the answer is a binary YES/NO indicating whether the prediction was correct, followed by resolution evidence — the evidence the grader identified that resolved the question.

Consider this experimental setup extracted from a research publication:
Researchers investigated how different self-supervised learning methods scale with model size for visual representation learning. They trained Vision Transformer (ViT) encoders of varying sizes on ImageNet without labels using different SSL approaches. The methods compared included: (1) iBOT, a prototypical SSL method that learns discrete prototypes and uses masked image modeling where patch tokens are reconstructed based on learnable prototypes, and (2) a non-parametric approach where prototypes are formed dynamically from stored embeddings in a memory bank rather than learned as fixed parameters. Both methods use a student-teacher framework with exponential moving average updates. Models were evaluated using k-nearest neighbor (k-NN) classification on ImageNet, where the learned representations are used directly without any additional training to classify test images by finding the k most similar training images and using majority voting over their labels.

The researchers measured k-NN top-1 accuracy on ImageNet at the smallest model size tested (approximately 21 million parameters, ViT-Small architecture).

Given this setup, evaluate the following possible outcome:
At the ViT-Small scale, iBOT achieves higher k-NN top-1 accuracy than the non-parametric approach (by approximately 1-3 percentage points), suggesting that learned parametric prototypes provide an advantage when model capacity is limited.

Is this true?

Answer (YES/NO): NO